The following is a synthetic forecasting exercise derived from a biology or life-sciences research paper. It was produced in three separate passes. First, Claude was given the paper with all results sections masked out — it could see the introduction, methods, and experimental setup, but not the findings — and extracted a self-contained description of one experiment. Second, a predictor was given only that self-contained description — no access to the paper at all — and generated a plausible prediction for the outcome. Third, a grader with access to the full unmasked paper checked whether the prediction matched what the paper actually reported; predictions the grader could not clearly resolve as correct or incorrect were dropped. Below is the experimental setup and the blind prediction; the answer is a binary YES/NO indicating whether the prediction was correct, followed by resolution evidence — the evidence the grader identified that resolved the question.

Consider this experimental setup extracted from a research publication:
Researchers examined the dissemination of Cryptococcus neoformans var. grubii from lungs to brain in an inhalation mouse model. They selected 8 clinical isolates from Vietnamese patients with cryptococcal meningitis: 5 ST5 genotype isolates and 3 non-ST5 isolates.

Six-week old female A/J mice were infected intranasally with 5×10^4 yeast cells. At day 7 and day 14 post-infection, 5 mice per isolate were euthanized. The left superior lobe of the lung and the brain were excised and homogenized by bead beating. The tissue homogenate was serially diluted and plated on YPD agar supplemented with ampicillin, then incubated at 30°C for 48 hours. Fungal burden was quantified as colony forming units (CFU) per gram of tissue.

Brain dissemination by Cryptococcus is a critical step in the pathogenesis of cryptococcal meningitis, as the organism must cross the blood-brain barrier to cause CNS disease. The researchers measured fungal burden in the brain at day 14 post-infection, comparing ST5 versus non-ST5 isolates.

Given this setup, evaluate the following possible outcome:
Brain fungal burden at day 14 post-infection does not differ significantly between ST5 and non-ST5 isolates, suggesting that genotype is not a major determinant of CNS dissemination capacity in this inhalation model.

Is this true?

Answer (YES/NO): YES